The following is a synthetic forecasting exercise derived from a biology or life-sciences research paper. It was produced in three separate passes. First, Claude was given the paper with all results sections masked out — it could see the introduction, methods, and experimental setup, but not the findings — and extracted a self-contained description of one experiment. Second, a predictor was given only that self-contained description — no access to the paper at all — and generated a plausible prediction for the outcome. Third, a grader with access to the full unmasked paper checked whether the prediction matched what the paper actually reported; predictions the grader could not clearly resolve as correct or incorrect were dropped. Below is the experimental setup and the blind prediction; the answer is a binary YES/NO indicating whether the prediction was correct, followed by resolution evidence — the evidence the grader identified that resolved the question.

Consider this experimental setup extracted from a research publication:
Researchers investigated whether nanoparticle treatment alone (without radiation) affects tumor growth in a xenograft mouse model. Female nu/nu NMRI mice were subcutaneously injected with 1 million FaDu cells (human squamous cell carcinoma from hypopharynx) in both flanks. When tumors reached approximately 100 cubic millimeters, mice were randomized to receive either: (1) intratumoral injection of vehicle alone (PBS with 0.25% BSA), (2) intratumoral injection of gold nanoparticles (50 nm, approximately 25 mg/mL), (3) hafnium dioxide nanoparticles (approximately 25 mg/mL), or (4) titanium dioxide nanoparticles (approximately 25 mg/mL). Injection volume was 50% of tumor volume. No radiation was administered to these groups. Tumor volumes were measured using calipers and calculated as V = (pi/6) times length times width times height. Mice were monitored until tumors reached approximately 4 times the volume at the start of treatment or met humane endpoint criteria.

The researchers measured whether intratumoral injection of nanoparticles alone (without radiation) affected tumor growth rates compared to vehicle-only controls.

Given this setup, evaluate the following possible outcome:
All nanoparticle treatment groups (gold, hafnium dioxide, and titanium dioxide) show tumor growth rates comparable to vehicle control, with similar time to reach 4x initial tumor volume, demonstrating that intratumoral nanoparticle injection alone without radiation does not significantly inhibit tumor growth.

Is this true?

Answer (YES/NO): YES